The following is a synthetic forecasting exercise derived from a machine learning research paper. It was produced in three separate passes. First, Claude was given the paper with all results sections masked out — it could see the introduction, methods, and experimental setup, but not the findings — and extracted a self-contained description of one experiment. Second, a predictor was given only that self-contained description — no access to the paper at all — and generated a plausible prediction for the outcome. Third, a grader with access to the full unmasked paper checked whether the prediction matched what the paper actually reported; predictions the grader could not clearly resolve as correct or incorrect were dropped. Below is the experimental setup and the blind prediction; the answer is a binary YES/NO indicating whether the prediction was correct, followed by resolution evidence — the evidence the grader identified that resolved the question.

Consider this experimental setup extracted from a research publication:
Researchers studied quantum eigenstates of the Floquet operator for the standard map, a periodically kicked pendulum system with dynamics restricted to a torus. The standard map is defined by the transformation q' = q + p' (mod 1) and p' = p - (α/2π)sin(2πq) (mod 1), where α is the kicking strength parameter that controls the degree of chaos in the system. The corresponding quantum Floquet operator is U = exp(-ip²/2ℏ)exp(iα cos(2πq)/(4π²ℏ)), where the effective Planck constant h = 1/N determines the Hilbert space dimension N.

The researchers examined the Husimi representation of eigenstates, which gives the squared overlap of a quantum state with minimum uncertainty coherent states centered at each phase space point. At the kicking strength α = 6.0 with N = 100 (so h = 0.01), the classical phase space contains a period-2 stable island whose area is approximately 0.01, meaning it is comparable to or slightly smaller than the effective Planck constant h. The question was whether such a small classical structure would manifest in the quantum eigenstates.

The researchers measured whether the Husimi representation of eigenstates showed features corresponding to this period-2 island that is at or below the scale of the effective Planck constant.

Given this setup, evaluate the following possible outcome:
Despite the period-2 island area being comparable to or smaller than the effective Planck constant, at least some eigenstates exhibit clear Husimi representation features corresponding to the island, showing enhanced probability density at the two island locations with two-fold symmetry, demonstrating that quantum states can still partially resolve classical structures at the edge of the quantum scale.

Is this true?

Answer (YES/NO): YES